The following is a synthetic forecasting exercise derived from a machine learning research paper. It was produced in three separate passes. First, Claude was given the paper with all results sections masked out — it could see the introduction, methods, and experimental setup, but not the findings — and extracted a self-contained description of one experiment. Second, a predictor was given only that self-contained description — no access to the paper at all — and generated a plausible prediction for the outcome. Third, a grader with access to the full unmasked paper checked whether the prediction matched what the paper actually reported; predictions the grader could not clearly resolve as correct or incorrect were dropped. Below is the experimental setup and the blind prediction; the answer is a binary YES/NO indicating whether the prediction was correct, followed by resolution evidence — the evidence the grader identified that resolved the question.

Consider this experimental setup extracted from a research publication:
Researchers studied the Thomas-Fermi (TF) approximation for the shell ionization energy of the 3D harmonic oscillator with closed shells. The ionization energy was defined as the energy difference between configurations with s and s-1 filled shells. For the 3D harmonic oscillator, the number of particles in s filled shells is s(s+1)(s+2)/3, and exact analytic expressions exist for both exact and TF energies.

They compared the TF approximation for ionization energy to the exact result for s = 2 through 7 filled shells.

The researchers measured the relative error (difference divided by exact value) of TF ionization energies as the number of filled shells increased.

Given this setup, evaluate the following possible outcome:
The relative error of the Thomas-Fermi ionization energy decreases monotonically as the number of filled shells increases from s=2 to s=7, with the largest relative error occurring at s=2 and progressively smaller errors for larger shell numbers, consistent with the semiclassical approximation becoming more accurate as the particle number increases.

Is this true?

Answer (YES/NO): YES